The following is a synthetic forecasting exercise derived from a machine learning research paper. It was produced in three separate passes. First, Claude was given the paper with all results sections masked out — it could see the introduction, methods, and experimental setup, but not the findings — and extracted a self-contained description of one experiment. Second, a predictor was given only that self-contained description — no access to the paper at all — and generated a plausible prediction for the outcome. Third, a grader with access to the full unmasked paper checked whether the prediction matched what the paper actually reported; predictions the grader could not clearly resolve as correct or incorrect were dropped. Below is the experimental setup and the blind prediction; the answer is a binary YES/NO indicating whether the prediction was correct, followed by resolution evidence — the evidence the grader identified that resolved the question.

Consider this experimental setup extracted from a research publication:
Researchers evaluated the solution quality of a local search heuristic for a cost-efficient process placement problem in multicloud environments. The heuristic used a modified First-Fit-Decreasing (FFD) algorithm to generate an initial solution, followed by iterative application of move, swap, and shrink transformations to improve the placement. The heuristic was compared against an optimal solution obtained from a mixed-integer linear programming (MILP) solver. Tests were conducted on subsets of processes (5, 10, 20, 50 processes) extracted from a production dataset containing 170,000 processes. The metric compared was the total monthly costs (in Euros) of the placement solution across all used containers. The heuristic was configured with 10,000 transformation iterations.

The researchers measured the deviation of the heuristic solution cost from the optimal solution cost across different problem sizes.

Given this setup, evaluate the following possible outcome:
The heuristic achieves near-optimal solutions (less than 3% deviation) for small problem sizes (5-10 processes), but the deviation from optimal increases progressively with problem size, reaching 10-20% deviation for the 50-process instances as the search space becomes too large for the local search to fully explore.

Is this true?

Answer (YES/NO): NO